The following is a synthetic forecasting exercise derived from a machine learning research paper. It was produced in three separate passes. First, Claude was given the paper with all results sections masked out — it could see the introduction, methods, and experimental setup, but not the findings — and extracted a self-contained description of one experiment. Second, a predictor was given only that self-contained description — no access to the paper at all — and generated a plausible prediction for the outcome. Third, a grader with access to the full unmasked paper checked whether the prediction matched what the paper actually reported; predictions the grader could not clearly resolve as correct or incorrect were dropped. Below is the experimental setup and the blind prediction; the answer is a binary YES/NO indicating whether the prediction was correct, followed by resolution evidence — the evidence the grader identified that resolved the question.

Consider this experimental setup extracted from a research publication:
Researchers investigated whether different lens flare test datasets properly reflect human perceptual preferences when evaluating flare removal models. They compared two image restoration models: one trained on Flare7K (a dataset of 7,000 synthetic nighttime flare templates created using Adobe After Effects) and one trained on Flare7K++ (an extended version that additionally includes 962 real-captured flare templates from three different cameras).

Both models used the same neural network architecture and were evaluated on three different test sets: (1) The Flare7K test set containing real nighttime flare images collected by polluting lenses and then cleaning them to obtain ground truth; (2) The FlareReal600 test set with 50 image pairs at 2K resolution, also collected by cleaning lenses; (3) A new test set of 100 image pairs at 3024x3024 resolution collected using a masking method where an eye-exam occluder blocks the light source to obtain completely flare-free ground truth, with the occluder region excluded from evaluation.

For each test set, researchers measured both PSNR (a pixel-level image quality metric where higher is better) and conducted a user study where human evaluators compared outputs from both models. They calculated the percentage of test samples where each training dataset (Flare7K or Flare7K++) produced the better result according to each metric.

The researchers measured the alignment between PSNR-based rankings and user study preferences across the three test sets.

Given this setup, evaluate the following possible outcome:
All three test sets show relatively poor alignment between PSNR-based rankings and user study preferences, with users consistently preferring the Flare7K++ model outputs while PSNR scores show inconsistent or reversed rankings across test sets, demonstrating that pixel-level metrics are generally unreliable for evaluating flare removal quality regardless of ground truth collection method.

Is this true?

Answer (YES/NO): NO